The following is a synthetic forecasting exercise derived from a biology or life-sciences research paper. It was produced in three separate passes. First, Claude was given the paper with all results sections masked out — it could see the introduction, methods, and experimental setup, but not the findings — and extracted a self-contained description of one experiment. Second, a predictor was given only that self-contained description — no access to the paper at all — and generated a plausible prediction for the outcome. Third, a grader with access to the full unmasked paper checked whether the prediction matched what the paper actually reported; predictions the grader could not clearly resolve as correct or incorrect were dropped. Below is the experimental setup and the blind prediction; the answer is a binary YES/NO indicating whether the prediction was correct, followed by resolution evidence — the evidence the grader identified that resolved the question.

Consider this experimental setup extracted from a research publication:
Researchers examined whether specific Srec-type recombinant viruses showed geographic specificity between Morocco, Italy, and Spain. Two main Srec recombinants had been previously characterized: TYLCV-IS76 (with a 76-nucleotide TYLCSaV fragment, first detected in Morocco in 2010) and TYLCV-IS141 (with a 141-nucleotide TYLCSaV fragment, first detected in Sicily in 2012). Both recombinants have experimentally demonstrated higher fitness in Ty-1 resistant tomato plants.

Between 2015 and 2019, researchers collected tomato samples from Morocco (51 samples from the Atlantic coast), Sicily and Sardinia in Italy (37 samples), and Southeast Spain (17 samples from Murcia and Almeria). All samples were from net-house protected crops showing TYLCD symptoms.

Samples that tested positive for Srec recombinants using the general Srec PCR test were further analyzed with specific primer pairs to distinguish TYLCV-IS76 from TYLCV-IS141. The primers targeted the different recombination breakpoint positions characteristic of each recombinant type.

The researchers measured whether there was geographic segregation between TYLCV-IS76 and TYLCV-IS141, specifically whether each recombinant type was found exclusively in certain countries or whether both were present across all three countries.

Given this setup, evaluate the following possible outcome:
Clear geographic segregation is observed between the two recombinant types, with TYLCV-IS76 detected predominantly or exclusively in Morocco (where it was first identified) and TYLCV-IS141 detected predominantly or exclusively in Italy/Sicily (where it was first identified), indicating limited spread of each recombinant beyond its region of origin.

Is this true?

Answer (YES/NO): YES